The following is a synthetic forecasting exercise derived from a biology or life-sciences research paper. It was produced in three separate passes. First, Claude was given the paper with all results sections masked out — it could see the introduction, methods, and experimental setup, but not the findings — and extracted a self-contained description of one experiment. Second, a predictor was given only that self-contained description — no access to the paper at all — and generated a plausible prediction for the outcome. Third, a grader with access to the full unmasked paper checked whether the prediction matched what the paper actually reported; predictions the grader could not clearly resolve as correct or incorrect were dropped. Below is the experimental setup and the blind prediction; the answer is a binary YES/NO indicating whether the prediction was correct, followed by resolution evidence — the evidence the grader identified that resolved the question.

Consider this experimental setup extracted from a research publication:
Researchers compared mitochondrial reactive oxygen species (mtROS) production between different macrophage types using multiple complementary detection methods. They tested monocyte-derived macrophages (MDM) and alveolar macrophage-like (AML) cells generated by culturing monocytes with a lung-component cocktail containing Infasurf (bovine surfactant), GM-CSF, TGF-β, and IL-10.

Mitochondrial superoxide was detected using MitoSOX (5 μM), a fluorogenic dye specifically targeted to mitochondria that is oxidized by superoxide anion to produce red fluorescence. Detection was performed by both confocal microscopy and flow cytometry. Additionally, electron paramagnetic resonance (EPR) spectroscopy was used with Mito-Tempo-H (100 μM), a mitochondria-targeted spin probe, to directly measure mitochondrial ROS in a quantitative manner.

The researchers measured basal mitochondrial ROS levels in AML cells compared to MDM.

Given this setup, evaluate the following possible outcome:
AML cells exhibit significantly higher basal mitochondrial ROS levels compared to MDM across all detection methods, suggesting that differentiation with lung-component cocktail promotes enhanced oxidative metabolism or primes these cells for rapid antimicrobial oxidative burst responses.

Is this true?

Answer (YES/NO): YES